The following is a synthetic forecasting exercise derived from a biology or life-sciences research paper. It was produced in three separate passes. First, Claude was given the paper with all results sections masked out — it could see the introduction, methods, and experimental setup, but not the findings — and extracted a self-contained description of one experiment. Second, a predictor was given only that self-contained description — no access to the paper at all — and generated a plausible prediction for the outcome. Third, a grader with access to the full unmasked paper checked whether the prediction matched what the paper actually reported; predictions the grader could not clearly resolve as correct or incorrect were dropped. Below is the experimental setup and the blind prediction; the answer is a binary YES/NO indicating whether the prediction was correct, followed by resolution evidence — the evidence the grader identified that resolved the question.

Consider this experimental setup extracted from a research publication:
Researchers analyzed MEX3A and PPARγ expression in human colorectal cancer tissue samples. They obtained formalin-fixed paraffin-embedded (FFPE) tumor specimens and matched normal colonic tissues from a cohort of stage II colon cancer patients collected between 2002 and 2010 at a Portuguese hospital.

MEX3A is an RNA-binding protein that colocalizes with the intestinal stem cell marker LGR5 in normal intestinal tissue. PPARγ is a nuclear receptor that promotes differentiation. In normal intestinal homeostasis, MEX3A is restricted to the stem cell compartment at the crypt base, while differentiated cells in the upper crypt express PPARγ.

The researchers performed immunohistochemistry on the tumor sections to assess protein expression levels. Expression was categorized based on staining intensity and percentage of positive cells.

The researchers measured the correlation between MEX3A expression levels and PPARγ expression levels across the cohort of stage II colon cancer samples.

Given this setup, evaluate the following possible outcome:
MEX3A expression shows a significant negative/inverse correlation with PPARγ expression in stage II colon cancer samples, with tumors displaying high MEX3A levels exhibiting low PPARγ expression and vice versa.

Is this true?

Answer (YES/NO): YES